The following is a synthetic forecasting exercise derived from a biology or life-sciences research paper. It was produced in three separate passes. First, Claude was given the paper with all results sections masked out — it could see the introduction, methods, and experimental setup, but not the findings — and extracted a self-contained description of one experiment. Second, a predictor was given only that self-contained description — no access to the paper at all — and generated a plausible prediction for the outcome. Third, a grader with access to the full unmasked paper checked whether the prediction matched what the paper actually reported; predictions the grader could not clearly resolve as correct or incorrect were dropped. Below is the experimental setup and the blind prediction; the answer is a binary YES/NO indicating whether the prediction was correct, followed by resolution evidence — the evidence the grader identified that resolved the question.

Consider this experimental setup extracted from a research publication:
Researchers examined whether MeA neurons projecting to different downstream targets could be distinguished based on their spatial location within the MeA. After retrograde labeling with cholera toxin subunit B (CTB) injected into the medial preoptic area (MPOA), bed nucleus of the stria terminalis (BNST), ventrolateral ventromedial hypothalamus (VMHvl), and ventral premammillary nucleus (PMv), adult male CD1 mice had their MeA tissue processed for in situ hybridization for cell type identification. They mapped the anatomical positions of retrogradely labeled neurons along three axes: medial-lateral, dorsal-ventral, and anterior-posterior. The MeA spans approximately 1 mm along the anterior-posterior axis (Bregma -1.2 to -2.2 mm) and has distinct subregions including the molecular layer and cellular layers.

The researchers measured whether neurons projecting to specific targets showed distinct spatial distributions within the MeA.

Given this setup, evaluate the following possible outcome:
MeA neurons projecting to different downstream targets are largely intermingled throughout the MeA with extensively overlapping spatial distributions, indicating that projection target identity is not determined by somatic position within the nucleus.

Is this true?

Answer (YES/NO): NO